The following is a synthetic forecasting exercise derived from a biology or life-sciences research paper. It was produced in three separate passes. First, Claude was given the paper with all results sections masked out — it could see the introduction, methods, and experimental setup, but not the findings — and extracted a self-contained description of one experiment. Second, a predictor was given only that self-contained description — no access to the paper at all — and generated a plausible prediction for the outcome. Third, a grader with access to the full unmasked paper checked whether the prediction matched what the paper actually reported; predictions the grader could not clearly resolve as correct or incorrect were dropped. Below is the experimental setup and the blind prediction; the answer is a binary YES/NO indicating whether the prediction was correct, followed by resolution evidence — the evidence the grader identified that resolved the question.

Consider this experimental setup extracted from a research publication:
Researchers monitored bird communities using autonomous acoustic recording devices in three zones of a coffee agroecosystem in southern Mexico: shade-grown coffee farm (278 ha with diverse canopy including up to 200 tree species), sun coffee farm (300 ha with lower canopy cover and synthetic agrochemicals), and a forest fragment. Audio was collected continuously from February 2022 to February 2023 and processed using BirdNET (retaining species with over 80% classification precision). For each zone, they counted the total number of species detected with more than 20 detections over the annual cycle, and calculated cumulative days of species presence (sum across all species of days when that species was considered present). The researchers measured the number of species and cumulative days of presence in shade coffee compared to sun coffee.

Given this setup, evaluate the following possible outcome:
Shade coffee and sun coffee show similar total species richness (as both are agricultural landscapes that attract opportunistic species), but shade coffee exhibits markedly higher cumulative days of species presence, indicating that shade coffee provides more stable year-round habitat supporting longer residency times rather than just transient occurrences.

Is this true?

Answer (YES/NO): NO